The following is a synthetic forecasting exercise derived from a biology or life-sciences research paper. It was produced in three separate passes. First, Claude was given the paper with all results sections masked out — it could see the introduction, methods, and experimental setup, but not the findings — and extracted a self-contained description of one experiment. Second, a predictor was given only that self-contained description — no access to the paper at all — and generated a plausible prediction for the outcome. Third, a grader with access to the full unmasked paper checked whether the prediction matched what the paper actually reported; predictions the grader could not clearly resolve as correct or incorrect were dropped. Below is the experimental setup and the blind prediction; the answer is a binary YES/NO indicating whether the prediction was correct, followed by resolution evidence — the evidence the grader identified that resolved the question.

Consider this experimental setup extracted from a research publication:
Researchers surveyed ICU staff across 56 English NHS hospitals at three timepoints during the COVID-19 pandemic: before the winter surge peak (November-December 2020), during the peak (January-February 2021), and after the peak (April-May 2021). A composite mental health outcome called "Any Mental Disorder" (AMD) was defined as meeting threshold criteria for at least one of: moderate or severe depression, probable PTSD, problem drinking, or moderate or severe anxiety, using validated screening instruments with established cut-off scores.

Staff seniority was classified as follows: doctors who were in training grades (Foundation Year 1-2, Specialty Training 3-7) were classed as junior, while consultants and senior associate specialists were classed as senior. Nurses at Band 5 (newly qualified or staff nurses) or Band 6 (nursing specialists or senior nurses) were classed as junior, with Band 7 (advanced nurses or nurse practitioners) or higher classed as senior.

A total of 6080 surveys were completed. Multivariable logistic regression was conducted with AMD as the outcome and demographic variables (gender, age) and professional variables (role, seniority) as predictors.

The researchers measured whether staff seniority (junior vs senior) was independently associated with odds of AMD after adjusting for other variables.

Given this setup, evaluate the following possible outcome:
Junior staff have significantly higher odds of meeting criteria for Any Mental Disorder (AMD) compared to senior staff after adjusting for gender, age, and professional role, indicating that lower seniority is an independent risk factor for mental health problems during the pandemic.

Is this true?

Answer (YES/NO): NO